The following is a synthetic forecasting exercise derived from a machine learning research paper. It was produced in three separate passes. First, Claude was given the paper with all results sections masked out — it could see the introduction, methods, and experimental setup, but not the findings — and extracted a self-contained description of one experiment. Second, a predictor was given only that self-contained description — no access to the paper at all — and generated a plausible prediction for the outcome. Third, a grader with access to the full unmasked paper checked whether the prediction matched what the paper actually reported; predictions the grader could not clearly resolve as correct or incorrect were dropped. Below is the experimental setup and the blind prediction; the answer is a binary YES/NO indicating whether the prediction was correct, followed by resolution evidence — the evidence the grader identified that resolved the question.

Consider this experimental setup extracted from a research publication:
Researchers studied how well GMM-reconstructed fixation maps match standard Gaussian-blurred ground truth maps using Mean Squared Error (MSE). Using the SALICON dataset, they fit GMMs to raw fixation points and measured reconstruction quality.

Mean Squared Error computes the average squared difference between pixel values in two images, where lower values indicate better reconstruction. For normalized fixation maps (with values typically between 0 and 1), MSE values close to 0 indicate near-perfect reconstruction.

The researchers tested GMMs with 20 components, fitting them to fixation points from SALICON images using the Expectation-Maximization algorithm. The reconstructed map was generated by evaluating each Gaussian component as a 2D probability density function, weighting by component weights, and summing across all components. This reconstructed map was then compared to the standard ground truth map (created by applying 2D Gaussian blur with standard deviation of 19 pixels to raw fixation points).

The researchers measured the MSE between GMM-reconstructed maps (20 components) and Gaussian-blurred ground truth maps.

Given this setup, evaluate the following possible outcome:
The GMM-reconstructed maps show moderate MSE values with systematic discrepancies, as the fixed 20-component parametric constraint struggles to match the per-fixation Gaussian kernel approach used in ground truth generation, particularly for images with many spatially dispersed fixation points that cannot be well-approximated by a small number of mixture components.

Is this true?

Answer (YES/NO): NO